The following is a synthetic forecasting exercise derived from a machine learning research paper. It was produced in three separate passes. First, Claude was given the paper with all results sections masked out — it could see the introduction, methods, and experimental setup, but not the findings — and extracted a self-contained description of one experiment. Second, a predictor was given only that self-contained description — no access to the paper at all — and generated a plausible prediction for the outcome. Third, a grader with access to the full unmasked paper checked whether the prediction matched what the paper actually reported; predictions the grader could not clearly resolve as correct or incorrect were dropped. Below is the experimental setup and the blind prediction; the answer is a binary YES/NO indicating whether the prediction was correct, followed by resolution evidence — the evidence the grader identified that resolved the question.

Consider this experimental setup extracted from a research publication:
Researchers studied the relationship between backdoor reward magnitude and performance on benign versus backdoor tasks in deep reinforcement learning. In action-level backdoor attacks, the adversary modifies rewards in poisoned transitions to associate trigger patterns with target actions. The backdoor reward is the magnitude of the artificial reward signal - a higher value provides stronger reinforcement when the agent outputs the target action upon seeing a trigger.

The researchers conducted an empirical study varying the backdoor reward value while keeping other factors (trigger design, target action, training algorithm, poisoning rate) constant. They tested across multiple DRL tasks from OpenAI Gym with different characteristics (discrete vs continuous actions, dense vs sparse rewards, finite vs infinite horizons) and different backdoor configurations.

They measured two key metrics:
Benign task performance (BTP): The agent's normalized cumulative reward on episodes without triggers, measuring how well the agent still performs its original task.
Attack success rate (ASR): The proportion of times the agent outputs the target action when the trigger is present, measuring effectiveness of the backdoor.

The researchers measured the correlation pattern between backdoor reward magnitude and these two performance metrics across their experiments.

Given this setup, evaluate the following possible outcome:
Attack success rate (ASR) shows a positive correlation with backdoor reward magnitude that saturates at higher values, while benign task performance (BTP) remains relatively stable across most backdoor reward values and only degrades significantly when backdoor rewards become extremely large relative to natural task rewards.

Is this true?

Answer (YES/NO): NO